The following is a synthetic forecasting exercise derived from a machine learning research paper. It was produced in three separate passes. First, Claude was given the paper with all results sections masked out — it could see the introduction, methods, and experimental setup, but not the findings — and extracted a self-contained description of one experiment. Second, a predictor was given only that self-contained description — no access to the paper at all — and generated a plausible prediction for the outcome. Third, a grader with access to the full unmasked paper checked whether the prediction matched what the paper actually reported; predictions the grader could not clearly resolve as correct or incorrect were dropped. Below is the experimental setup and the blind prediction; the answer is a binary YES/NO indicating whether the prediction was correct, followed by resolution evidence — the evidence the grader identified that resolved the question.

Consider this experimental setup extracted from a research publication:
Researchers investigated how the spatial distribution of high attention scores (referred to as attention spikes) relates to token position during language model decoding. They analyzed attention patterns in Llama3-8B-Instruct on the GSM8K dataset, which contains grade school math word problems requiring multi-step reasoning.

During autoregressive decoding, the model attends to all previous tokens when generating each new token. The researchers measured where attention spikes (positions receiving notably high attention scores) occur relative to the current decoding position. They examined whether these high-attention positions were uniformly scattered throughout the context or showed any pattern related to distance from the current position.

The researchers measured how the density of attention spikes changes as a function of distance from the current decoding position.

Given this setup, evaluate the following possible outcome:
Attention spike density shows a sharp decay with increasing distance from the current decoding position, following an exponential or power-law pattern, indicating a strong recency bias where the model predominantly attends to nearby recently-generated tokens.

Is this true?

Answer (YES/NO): NO